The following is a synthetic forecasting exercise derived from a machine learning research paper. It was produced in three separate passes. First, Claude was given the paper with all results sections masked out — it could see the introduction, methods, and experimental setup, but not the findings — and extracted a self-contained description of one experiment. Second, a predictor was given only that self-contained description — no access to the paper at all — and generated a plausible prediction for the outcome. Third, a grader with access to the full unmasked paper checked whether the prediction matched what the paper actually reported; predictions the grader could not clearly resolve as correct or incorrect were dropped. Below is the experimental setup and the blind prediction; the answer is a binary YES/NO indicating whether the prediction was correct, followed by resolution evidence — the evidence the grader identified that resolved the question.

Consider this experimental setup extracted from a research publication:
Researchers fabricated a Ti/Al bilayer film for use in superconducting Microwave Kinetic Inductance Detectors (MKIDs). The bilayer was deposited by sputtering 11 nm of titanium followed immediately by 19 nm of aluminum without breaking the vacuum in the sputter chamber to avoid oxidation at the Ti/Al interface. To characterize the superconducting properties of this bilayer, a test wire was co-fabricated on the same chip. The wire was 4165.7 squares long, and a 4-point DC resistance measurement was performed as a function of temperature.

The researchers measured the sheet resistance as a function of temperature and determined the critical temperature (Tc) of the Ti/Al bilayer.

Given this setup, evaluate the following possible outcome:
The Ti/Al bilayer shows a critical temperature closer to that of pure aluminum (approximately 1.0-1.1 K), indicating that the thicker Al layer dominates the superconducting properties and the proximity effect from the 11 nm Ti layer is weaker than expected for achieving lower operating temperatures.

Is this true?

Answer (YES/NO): NO